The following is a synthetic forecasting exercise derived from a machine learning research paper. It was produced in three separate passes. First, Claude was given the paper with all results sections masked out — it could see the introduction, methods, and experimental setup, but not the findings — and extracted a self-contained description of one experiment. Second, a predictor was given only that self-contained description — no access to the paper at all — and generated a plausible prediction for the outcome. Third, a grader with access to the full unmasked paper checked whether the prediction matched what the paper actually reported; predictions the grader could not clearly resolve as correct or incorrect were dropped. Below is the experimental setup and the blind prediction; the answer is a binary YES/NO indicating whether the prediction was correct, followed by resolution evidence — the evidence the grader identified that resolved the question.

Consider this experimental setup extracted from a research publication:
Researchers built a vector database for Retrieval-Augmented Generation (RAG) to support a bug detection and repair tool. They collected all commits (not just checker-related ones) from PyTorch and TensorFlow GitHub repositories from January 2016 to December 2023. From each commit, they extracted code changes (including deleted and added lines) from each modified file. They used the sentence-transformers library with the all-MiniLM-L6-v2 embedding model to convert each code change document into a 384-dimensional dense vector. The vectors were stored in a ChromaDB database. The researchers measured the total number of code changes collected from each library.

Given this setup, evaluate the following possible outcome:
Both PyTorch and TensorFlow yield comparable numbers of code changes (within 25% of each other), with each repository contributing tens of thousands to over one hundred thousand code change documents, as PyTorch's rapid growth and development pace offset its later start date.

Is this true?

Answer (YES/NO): NO